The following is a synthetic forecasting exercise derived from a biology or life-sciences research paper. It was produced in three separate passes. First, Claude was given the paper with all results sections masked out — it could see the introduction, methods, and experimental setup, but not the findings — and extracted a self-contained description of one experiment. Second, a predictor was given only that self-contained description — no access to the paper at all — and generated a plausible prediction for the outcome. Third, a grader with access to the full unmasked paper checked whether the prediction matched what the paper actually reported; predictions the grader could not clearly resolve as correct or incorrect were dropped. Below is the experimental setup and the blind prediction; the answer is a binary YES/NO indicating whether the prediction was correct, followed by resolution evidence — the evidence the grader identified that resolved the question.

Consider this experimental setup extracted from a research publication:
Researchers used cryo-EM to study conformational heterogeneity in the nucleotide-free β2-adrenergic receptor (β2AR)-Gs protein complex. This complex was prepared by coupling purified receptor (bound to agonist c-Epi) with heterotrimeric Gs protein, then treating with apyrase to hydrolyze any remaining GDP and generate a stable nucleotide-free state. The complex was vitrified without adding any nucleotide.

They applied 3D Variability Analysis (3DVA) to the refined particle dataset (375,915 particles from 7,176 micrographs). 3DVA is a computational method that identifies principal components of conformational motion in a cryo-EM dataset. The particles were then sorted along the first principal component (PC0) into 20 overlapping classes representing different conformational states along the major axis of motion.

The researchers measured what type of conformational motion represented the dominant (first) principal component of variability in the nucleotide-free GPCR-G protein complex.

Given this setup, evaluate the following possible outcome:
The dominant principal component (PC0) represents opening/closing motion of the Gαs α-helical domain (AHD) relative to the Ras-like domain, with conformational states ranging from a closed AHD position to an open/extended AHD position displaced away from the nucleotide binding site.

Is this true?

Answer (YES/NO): YES